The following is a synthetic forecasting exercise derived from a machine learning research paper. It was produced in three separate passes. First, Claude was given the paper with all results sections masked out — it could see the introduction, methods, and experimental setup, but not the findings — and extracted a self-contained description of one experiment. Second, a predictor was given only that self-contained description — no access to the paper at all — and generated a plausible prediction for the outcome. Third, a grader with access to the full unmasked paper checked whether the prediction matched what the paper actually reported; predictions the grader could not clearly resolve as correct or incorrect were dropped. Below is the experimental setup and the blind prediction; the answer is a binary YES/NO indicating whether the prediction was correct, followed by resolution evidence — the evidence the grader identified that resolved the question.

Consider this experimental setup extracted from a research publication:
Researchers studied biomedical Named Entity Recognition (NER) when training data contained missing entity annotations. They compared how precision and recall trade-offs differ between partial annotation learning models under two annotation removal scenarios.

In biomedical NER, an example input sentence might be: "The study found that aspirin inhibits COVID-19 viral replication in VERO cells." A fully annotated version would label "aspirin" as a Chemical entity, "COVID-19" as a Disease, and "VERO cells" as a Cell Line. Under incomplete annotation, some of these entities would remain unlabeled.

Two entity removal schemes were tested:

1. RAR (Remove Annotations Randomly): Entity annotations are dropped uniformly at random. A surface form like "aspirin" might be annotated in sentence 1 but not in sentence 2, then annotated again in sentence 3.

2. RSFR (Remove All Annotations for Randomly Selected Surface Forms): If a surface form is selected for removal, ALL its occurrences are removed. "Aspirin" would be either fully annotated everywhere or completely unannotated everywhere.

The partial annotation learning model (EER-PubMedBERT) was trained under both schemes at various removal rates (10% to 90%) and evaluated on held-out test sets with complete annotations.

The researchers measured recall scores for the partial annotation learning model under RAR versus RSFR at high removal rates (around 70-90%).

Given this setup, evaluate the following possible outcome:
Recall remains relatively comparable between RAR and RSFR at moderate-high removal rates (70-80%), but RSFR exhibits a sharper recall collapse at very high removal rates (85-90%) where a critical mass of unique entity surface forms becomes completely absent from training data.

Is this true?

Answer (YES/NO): NO